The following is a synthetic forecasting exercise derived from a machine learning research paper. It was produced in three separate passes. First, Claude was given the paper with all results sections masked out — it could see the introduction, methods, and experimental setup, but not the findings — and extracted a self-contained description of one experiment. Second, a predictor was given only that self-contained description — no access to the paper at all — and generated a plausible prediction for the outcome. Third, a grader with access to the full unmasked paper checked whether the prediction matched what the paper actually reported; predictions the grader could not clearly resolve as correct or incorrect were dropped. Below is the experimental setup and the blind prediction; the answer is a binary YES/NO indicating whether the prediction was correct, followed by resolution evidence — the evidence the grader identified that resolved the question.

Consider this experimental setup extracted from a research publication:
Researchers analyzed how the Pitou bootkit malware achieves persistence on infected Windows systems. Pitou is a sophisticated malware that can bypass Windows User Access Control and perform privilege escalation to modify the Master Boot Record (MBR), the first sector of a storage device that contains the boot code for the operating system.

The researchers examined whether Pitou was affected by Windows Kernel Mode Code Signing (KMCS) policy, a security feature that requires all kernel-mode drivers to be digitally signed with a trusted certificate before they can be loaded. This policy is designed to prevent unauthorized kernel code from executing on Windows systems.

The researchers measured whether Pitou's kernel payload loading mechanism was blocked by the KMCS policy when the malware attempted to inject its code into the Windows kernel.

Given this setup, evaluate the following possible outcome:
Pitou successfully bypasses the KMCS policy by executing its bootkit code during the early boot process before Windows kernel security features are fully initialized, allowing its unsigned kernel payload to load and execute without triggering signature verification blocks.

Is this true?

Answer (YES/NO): YES